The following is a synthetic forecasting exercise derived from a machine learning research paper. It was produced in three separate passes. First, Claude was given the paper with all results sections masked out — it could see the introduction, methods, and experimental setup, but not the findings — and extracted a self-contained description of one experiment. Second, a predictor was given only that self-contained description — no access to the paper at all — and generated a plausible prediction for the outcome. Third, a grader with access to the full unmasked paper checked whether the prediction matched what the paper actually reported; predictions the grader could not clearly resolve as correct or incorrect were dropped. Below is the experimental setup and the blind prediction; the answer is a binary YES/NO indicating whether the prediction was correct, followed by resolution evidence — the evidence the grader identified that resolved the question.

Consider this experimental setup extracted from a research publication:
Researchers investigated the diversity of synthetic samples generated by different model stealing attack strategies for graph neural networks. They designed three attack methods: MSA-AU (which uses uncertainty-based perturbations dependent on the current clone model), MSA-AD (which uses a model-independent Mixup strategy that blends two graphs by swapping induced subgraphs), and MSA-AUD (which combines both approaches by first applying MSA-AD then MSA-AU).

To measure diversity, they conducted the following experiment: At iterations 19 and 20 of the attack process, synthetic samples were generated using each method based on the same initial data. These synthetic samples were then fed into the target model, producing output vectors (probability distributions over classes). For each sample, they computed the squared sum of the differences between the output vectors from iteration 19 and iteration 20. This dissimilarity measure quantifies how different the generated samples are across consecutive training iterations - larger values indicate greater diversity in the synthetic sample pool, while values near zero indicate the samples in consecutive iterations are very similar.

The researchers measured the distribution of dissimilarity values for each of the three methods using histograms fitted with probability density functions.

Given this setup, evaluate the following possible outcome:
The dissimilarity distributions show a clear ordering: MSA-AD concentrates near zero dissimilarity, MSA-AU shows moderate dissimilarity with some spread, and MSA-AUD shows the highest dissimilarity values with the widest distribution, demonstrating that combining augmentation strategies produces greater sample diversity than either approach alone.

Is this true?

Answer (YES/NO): NO